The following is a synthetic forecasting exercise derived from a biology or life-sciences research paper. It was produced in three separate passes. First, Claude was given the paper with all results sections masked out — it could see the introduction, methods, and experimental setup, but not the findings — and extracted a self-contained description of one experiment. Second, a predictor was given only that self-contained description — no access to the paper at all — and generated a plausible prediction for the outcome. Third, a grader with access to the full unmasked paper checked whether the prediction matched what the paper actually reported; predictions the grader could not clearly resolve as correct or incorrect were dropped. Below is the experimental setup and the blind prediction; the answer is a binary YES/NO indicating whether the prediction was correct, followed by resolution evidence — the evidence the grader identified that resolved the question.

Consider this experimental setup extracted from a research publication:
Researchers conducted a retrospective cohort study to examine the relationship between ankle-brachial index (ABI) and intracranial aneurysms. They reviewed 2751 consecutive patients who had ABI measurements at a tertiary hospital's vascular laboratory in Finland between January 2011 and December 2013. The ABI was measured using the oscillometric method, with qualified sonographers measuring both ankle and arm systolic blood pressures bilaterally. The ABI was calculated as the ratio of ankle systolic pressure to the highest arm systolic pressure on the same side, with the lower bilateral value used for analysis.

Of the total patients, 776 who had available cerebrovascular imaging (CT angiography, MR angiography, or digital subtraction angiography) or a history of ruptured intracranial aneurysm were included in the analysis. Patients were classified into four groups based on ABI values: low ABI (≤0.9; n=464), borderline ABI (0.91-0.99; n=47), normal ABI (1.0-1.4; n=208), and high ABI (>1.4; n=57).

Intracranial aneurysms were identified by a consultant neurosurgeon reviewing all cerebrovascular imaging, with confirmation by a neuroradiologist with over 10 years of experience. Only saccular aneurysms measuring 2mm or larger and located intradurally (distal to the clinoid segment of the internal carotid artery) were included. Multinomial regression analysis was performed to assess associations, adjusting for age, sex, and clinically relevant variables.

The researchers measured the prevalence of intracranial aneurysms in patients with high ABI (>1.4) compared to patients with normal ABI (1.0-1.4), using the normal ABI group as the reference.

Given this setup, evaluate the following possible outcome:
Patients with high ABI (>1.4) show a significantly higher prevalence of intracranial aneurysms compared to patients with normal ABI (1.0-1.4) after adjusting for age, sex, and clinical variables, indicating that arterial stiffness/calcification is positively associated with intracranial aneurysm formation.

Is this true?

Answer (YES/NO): NO